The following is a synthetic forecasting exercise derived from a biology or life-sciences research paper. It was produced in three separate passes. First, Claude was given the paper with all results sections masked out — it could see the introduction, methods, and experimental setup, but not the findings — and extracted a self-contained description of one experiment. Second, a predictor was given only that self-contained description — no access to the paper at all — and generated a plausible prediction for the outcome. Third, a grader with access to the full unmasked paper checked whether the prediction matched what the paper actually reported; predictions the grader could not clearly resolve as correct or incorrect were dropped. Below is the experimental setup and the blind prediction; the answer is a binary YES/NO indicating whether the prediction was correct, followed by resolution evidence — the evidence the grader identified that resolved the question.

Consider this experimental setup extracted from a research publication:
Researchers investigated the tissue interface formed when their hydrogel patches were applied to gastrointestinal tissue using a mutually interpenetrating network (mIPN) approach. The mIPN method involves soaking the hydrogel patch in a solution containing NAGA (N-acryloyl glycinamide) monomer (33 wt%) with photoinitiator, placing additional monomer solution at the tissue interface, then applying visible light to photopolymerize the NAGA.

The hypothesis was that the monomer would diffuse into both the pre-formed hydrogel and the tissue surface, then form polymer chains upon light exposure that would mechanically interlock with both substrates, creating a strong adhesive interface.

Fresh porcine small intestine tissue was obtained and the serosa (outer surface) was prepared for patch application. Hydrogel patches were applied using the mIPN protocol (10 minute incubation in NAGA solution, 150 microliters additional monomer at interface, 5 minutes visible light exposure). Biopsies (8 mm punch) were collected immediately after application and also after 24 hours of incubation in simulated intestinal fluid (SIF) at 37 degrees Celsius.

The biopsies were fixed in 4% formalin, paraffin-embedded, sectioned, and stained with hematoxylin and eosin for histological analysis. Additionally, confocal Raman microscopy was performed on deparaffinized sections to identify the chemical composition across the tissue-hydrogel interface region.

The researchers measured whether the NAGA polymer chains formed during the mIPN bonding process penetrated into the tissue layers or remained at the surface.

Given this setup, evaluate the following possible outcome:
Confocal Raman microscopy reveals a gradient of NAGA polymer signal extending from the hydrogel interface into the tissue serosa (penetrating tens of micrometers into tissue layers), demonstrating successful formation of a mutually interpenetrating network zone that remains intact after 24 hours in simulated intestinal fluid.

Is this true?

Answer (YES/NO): YES